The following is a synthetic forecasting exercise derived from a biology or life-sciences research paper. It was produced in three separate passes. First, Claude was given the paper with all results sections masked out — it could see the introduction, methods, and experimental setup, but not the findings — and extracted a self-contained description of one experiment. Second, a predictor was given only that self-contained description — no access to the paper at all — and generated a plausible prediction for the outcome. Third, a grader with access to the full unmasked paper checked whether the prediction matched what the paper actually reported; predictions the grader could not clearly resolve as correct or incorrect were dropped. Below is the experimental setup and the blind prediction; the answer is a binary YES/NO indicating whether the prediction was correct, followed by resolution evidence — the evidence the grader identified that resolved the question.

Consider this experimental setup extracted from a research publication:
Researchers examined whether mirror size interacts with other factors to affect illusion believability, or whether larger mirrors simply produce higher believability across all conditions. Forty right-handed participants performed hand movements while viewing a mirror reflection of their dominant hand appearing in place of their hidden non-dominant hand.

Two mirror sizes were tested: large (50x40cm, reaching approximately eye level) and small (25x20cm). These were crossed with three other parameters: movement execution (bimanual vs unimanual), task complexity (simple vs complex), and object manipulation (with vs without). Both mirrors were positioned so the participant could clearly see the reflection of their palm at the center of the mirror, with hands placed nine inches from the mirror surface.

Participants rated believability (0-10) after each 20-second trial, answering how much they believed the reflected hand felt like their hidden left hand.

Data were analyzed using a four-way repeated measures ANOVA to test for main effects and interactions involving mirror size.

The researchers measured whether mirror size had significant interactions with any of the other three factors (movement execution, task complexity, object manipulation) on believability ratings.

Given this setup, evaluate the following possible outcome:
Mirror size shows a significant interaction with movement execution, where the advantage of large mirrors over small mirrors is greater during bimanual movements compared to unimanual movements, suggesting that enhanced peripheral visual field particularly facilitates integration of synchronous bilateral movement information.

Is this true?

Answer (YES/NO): NO